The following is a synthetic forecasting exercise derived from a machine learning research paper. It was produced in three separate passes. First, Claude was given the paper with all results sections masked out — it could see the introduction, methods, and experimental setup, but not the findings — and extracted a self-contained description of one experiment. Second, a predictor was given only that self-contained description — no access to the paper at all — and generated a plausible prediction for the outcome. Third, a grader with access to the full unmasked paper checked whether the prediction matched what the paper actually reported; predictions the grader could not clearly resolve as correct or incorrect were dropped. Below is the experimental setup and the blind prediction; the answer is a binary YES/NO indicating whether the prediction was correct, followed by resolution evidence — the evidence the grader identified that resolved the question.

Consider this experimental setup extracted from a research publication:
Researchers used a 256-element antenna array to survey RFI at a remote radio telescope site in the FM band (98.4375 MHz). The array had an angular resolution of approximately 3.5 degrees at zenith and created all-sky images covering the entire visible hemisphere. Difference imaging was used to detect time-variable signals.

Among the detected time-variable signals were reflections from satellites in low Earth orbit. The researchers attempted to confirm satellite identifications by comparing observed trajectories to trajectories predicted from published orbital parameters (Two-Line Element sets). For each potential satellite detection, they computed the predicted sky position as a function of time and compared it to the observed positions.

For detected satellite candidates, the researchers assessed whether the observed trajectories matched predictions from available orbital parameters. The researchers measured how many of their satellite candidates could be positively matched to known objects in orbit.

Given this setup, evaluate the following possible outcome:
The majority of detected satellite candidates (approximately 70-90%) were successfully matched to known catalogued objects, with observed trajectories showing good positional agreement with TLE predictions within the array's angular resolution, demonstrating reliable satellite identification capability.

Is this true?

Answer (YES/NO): NO